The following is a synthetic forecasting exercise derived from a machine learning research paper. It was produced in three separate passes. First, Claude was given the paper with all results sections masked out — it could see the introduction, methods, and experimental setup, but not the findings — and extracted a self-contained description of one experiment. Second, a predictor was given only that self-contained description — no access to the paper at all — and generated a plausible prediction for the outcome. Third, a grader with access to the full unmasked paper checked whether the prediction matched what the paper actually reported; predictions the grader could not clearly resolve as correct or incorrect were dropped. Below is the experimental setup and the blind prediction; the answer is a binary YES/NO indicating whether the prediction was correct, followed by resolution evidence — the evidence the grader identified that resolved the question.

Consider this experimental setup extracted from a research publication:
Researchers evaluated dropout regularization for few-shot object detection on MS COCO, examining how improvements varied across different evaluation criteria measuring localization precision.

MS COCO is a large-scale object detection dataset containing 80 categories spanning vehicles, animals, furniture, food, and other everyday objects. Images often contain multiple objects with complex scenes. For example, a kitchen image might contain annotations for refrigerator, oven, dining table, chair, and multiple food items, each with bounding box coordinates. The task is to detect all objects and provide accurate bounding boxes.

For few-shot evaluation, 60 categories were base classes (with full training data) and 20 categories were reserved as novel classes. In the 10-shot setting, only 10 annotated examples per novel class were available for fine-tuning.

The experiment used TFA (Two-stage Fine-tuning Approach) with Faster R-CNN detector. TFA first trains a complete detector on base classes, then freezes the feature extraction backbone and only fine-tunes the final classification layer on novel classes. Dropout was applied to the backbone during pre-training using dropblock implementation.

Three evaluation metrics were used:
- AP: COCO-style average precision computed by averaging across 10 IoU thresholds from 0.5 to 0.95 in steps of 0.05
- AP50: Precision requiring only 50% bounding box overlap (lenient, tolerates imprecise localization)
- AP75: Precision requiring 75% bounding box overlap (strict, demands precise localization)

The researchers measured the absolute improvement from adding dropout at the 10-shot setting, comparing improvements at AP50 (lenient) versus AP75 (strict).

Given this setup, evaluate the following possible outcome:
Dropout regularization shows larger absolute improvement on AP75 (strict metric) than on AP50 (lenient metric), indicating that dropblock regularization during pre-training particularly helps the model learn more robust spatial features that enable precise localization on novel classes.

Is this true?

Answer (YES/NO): NO